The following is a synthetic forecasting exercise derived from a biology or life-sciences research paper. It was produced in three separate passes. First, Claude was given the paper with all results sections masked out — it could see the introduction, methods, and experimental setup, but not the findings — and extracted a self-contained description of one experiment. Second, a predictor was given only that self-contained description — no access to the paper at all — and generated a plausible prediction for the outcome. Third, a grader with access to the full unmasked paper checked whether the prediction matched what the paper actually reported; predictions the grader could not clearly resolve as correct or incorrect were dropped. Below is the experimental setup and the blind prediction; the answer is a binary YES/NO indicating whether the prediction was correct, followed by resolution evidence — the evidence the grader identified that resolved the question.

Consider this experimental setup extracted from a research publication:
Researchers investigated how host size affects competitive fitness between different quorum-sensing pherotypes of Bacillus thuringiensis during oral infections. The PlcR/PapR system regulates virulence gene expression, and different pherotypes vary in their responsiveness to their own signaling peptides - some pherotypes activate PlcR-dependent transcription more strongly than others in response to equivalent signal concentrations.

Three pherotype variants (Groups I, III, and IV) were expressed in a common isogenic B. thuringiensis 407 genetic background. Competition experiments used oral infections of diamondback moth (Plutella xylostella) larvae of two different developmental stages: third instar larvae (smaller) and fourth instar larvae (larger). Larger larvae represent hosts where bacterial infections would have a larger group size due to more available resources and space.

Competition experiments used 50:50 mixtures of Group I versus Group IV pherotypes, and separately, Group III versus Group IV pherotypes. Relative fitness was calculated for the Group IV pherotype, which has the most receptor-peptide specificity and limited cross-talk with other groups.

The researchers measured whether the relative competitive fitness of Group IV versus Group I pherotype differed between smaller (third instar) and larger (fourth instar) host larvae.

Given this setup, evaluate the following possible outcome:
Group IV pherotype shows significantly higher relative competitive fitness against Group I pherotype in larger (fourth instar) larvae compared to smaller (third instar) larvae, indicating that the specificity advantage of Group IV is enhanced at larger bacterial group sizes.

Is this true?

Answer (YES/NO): NO